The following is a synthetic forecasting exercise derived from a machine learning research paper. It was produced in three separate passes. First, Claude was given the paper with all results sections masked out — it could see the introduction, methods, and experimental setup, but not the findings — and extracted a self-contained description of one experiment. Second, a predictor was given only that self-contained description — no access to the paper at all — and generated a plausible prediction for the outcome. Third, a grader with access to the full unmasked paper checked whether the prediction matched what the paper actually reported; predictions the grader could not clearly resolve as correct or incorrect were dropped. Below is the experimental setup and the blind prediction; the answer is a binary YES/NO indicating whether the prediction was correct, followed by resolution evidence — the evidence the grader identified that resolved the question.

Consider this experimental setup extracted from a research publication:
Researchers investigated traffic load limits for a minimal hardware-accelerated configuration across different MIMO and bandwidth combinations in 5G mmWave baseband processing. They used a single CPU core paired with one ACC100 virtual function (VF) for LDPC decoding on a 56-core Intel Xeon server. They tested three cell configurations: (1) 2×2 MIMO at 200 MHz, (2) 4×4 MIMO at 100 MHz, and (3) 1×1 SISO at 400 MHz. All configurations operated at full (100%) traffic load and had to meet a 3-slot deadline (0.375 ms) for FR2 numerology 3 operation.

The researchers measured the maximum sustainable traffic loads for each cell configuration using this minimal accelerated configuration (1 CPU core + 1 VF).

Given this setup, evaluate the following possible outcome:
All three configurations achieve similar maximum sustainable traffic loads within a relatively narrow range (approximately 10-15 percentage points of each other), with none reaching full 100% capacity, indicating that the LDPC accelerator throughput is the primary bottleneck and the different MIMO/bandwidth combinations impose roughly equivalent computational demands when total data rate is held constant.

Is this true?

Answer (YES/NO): NO